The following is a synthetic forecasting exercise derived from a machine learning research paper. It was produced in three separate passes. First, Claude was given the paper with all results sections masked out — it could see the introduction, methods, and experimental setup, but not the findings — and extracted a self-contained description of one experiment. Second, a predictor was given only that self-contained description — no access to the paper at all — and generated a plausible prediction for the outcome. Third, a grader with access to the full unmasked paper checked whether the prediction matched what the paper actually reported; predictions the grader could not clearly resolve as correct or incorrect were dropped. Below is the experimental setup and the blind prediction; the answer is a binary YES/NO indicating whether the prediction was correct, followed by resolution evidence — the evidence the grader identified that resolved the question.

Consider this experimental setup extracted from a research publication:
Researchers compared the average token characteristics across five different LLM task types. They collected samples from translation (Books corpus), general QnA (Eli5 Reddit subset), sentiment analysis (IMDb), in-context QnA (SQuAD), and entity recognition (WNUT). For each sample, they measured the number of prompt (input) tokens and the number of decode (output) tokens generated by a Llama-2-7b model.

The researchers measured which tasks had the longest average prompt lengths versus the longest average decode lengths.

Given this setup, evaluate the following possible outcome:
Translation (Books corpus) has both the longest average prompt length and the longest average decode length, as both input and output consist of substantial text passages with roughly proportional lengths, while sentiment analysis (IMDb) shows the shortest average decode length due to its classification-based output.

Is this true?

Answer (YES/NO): NO